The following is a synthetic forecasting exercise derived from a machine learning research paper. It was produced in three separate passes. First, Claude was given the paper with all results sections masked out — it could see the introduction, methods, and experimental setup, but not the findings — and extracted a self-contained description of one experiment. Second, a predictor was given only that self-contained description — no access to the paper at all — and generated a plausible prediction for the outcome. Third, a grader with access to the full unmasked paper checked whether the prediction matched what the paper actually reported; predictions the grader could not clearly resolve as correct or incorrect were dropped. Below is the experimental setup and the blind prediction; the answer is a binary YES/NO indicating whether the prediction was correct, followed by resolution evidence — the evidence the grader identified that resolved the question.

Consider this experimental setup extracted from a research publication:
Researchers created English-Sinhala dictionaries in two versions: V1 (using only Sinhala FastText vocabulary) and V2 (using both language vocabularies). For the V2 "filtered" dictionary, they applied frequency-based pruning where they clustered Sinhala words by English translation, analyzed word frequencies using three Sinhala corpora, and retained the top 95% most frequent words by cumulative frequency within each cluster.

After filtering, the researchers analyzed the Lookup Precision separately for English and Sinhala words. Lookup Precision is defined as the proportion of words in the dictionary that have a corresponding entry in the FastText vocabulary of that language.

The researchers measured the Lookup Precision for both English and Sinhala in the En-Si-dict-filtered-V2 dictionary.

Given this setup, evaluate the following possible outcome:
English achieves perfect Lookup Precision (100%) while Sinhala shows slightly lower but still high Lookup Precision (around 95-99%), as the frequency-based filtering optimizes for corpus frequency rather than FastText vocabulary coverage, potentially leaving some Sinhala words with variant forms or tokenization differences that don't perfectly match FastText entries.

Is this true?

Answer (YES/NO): NO